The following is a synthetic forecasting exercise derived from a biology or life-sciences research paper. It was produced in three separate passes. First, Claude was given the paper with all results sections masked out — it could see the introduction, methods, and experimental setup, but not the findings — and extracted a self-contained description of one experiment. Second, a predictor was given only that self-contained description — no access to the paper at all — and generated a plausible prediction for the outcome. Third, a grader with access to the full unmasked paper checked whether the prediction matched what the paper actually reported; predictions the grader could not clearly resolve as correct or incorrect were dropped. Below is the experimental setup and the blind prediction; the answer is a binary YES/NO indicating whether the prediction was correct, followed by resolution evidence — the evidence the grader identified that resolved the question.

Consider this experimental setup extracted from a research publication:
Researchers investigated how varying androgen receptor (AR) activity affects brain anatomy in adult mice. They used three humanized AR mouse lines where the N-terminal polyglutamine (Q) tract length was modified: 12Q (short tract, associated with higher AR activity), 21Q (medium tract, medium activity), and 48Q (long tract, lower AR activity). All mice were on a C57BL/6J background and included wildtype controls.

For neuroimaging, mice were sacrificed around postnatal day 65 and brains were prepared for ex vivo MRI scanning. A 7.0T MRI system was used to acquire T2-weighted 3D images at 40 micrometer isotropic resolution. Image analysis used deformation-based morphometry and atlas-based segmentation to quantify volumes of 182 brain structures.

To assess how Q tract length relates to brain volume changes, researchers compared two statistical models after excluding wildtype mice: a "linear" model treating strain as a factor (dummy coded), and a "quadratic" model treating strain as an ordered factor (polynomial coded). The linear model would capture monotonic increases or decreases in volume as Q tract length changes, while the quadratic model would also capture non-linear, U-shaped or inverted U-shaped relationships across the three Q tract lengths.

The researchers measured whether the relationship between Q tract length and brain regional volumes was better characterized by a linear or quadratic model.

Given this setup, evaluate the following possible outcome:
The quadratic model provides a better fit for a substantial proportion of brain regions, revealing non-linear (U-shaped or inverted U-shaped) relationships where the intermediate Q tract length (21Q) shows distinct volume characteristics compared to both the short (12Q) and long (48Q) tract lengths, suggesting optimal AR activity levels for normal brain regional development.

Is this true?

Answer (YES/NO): YES